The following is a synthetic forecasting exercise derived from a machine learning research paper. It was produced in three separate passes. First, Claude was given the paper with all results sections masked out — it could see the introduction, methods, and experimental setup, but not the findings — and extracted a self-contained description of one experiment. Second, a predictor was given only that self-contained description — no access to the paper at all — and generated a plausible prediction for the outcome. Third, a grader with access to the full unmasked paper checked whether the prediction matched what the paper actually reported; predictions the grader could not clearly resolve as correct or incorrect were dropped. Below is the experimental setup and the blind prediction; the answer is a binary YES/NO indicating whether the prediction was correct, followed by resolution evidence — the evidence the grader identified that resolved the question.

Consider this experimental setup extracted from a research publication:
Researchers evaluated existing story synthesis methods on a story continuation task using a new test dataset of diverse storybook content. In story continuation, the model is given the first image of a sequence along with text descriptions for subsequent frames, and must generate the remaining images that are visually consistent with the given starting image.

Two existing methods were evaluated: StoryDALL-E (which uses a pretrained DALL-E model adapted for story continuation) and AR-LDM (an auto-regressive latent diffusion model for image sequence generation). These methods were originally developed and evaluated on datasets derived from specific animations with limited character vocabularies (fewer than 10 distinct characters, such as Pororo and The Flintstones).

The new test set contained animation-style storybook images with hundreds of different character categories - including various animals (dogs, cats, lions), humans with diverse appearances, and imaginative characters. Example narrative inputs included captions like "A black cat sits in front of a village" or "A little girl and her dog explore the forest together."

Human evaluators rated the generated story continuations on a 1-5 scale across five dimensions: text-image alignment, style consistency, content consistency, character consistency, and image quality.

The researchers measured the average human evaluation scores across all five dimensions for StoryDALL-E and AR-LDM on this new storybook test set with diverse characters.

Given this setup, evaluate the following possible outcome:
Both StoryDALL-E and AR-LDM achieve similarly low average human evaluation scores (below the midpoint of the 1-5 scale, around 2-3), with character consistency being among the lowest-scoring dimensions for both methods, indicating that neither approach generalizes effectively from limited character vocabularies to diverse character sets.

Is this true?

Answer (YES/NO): NO